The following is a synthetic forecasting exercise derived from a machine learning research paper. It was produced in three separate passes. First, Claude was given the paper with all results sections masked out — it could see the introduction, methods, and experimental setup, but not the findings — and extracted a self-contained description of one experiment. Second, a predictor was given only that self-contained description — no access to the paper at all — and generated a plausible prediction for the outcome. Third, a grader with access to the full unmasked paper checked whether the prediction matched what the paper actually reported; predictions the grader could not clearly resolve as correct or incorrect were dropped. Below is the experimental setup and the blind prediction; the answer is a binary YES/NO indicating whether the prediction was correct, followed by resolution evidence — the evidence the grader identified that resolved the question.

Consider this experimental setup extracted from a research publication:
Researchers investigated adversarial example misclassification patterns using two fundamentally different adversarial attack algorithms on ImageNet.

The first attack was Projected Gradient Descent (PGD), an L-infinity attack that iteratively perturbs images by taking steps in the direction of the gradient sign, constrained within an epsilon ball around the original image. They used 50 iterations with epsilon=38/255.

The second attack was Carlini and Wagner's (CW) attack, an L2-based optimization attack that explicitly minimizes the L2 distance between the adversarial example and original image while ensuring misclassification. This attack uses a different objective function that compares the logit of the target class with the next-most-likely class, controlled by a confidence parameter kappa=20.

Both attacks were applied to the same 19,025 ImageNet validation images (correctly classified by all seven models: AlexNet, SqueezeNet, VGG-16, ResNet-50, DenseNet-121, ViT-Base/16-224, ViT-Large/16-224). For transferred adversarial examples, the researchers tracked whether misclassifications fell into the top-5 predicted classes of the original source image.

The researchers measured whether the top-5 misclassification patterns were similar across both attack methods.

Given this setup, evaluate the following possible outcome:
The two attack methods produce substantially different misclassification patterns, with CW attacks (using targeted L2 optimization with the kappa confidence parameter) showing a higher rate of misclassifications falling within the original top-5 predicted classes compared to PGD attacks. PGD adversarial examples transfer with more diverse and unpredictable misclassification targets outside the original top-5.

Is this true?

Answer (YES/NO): NO